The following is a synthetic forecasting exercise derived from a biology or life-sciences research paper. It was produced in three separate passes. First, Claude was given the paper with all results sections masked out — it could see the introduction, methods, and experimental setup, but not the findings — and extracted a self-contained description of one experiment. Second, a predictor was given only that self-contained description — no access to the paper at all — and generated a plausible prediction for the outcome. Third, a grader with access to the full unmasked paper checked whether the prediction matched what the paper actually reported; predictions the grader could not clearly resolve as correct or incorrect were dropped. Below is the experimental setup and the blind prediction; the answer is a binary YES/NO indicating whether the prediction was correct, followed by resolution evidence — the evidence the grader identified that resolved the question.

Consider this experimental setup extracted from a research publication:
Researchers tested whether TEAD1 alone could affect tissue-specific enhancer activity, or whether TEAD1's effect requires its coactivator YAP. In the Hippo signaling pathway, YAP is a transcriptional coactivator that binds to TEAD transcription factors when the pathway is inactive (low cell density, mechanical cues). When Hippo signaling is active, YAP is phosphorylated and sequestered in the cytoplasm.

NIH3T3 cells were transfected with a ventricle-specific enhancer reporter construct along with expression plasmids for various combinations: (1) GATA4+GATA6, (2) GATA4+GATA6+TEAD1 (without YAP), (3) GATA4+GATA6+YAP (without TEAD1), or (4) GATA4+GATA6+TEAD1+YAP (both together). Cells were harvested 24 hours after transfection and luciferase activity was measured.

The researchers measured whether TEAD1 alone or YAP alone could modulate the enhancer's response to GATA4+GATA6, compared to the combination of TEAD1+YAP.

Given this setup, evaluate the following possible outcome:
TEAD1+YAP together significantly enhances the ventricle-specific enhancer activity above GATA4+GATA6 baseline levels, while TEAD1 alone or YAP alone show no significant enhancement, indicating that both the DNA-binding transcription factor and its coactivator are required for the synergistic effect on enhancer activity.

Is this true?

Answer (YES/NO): NO